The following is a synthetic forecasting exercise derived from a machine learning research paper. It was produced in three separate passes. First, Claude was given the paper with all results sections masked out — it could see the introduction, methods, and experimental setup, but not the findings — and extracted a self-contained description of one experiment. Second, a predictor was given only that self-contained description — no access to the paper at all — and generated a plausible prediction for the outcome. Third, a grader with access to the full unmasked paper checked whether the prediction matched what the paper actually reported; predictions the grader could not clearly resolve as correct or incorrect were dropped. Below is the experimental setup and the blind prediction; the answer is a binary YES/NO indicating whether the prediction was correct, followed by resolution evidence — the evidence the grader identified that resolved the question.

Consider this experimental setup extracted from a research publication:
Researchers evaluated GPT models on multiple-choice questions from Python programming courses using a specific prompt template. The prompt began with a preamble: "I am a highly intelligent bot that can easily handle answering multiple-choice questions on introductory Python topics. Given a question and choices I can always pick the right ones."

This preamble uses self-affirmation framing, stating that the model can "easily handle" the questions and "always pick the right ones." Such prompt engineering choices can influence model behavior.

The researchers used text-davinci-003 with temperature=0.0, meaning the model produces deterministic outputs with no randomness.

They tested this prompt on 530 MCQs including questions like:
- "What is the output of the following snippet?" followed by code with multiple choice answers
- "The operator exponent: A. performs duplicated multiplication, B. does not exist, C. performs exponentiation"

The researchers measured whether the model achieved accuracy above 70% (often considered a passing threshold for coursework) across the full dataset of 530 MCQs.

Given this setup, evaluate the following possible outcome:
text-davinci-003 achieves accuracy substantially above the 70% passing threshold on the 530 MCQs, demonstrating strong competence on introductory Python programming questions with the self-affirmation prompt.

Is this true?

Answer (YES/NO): NO